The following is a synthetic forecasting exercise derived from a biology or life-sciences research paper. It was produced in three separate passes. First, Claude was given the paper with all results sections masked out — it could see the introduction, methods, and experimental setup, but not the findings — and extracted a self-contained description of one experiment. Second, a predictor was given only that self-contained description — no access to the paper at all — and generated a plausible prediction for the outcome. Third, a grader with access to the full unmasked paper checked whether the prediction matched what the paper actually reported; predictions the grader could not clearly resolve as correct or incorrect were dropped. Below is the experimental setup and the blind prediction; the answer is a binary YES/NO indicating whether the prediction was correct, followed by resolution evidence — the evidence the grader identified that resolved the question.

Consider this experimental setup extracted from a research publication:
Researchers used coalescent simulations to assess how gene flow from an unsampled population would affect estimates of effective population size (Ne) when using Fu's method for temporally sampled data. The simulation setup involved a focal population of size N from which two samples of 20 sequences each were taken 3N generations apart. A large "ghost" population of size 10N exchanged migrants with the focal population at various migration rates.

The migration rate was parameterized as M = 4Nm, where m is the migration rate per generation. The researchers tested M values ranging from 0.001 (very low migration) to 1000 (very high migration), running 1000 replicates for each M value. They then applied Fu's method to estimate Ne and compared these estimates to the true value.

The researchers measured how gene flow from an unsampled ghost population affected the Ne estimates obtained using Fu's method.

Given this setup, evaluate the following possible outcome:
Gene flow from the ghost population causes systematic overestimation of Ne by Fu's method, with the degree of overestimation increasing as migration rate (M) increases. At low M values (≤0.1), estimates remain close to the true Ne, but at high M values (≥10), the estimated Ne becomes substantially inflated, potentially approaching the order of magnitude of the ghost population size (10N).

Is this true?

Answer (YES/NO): YES